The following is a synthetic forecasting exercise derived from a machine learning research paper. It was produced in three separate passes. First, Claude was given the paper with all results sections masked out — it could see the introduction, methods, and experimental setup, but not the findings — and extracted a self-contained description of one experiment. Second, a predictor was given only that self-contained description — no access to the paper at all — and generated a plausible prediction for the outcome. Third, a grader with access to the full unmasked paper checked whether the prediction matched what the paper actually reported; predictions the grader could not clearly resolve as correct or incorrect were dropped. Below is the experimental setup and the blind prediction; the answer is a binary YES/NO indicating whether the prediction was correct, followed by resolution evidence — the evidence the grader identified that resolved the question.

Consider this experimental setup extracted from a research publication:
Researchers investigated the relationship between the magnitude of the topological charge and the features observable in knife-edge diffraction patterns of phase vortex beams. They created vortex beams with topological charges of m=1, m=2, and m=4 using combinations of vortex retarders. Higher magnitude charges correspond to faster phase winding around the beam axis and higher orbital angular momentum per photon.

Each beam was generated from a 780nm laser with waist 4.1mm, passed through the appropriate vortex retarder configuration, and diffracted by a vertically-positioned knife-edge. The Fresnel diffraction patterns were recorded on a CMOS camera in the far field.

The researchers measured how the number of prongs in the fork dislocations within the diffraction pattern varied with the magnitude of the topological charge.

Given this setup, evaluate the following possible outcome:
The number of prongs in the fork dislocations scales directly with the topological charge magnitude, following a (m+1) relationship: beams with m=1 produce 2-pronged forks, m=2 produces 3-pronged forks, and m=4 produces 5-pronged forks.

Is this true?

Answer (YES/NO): NO